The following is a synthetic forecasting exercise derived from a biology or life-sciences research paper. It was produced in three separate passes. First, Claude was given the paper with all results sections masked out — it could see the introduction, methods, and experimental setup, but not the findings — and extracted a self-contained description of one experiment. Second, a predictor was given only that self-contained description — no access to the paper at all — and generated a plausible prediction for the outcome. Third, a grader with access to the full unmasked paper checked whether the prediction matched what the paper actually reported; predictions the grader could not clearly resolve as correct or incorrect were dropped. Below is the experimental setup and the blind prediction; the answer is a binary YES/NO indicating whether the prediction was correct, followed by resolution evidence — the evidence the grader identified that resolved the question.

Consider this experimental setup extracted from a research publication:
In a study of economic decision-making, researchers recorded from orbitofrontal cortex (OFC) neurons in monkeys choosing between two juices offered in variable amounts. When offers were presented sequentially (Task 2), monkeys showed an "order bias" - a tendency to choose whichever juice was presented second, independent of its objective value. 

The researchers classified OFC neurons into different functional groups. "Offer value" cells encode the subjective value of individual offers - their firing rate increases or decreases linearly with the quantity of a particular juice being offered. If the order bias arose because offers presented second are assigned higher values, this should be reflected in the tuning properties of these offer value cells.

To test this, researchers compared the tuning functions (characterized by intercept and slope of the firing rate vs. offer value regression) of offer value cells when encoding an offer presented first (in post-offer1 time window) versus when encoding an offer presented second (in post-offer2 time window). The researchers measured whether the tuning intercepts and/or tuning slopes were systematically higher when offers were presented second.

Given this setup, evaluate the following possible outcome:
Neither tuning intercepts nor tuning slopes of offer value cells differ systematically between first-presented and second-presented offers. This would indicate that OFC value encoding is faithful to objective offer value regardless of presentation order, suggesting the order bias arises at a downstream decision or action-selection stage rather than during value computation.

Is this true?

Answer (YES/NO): YES